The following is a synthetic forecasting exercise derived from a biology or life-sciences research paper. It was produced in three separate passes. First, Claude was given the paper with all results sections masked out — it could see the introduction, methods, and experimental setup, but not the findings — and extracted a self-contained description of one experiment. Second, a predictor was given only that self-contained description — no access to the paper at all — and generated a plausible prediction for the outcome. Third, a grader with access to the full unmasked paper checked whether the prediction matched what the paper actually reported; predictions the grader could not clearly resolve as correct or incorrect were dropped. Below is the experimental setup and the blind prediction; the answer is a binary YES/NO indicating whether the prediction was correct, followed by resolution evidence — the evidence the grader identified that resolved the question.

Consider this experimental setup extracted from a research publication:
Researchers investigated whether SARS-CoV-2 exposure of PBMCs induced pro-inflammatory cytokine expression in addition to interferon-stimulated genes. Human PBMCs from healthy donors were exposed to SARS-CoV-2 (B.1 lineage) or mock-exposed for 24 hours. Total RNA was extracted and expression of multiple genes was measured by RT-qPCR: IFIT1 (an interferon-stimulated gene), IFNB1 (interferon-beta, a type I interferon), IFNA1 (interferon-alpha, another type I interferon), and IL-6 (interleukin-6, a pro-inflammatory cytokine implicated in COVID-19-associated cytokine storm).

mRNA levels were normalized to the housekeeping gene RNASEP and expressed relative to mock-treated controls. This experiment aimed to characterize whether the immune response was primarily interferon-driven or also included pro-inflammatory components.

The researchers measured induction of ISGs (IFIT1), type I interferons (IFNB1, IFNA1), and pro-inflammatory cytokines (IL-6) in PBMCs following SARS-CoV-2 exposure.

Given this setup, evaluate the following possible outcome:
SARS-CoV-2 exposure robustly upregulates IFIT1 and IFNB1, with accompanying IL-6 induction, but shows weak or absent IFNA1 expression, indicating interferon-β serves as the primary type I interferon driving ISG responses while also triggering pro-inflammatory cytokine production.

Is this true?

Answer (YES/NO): NO